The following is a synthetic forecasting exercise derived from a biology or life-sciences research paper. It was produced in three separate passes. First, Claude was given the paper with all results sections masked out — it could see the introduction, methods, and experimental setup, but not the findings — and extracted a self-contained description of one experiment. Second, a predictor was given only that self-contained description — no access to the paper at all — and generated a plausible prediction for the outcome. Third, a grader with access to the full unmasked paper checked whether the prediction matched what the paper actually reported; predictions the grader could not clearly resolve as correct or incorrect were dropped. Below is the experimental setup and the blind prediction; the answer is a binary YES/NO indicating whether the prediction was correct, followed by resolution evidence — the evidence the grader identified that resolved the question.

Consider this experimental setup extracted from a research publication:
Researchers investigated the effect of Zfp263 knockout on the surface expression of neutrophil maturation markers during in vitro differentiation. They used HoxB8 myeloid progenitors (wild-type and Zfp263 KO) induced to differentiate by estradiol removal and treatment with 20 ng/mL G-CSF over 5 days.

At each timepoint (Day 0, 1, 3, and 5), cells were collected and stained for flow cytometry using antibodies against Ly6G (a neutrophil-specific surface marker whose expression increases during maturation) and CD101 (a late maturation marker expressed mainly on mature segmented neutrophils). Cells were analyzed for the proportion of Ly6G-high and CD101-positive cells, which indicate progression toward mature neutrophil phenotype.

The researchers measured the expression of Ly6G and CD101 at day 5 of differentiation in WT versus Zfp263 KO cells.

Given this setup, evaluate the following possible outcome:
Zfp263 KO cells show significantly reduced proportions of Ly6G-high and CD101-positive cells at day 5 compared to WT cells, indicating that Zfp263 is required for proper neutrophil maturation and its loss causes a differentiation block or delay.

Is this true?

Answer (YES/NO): YES